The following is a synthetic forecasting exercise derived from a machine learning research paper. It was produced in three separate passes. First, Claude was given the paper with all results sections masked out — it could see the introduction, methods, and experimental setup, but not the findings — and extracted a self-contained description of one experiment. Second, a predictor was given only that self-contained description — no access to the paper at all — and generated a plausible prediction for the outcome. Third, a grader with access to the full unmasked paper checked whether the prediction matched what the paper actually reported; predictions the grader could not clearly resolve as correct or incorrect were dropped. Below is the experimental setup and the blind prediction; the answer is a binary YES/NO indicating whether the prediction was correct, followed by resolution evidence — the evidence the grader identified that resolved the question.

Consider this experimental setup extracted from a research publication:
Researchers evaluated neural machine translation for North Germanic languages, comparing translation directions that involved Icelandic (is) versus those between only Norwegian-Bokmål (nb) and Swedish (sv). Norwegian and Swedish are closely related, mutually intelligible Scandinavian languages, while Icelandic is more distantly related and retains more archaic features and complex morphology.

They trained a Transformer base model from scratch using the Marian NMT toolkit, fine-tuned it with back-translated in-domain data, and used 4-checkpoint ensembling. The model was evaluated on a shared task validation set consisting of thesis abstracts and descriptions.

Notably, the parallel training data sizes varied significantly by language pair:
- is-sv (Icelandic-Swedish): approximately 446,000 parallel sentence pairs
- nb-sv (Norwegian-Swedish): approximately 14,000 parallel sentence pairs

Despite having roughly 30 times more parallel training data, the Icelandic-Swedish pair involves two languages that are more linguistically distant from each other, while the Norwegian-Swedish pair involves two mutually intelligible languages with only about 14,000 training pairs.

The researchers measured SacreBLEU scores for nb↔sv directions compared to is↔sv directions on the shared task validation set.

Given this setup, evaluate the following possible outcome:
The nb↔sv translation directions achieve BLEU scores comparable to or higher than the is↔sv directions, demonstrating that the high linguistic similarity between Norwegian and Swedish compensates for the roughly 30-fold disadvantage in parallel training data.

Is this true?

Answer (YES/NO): YES